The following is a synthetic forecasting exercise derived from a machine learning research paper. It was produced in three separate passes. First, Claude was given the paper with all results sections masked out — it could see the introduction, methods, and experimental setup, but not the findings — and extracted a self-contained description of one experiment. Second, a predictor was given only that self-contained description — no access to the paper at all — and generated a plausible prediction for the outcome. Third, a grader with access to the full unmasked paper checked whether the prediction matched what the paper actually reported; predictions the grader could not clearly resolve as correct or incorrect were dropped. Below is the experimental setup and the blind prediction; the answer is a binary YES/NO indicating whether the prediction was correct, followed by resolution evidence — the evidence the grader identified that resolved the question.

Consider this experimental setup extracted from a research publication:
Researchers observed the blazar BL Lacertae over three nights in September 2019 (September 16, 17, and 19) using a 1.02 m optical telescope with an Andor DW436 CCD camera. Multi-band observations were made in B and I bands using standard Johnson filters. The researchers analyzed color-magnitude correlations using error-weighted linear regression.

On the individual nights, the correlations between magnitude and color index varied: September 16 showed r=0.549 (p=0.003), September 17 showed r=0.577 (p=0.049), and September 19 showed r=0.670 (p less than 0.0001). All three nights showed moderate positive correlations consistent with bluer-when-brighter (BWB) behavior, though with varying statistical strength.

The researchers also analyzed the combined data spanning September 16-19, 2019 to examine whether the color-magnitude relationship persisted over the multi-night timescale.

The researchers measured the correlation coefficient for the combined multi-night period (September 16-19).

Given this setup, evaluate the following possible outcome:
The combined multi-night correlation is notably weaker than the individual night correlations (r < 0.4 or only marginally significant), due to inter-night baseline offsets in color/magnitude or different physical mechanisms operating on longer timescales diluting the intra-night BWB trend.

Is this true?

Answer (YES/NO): NO